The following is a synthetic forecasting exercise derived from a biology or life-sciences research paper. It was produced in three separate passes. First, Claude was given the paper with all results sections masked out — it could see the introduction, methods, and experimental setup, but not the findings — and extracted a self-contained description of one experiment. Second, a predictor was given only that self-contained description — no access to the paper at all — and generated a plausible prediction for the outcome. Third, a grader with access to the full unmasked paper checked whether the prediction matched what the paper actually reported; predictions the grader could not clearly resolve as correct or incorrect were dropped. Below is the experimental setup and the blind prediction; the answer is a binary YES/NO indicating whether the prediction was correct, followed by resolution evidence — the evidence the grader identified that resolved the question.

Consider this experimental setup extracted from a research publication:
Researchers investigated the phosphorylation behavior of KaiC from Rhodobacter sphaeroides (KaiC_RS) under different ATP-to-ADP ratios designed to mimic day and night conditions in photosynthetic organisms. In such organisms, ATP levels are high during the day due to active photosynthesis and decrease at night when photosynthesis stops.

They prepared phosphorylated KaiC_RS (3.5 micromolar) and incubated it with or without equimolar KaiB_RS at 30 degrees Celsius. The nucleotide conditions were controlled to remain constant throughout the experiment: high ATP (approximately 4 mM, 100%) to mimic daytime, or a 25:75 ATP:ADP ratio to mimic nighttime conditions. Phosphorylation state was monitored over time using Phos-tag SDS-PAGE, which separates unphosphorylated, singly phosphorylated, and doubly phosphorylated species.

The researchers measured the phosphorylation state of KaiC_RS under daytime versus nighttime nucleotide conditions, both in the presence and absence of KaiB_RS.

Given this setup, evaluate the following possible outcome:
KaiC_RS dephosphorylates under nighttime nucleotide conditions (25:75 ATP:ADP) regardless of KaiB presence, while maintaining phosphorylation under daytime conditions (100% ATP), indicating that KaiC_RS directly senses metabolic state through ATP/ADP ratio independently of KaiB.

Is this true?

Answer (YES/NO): NO